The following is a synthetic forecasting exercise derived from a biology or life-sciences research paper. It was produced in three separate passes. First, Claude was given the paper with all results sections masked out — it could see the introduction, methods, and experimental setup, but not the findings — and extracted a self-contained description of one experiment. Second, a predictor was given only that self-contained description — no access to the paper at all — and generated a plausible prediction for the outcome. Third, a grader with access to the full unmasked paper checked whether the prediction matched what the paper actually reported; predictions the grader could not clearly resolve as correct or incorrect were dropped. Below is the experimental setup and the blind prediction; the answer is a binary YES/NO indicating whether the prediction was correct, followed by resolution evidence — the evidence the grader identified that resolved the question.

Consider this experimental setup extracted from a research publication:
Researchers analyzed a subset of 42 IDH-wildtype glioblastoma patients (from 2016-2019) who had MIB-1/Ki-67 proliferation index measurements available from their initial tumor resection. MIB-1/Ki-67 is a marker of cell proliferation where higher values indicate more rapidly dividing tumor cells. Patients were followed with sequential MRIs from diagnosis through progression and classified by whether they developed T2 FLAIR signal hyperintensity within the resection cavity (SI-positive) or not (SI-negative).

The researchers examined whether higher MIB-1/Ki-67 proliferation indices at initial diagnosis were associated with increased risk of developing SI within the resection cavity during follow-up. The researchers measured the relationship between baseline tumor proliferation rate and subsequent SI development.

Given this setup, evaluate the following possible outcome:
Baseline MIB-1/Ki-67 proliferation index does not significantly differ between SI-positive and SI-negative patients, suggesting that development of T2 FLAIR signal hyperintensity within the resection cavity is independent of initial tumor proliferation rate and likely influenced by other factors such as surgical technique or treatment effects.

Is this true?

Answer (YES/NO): NO